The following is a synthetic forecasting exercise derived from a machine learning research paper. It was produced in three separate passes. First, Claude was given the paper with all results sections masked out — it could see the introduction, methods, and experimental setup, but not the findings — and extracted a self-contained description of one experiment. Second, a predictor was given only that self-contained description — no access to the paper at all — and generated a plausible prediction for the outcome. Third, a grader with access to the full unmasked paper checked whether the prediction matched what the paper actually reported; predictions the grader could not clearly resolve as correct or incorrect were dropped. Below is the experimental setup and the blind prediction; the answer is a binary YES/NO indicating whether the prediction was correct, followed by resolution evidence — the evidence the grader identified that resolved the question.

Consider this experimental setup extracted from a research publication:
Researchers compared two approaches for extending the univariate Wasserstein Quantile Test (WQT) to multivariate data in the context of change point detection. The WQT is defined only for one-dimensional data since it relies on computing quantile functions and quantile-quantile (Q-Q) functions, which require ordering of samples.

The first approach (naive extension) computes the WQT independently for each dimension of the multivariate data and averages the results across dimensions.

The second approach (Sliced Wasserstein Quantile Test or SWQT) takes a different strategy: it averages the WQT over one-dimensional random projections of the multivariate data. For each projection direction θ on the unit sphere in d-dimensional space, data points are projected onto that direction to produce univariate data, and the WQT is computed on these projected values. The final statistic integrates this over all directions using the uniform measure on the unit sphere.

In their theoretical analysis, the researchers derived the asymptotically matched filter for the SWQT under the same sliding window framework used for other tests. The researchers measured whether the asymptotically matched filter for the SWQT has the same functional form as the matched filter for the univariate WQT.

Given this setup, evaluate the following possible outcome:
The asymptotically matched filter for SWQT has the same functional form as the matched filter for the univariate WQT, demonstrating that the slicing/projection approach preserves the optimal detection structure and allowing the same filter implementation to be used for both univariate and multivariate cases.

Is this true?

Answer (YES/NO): YES